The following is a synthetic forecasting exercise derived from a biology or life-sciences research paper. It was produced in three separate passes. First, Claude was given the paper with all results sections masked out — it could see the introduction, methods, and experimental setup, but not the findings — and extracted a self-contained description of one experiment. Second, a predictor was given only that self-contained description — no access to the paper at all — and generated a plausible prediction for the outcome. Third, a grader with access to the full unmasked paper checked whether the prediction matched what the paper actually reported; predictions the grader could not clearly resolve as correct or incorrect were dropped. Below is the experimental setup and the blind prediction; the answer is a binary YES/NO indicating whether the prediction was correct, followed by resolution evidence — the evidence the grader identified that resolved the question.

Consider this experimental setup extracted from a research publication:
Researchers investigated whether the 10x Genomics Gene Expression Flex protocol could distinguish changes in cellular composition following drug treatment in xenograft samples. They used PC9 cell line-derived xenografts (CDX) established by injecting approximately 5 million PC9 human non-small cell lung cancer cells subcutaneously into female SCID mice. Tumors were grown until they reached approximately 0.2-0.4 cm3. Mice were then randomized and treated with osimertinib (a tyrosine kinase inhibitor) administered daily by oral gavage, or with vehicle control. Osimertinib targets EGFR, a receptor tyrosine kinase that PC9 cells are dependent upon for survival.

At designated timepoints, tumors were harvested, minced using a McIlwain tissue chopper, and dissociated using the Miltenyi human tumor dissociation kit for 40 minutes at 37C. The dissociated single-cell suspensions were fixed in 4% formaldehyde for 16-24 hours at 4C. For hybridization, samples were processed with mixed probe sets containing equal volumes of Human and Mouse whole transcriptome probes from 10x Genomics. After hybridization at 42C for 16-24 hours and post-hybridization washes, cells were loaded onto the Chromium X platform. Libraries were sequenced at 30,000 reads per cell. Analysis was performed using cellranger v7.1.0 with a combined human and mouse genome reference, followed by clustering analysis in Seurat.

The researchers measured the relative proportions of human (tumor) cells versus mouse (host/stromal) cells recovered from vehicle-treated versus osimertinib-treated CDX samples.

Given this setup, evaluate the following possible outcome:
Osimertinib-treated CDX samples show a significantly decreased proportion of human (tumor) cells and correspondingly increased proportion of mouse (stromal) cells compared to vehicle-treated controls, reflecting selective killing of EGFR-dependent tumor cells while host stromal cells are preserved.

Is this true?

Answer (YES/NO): YES